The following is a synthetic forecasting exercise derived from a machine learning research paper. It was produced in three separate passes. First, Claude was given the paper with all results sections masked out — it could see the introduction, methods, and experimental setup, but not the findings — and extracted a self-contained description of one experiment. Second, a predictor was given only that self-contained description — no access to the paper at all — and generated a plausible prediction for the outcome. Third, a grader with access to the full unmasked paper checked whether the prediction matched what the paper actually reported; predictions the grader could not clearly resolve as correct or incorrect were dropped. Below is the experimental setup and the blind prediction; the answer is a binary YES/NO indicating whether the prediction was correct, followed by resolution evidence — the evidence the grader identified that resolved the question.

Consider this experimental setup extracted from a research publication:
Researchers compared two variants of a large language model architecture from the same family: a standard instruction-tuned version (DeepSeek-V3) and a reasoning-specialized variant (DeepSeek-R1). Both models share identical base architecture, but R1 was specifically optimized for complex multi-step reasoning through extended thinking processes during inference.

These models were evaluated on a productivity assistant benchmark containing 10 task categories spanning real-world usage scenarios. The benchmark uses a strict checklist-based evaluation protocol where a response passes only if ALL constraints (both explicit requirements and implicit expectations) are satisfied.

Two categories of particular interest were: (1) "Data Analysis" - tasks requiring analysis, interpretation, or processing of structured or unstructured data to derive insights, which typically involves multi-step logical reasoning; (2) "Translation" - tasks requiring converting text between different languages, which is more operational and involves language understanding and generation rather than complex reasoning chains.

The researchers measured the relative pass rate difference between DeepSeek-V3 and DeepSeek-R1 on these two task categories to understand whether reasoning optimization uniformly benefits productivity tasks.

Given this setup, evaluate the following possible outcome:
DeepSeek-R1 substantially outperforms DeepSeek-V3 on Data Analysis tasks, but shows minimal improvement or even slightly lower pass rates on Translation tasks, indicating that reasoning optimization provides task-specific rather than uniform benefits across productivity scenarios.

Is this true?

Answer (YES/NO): NO